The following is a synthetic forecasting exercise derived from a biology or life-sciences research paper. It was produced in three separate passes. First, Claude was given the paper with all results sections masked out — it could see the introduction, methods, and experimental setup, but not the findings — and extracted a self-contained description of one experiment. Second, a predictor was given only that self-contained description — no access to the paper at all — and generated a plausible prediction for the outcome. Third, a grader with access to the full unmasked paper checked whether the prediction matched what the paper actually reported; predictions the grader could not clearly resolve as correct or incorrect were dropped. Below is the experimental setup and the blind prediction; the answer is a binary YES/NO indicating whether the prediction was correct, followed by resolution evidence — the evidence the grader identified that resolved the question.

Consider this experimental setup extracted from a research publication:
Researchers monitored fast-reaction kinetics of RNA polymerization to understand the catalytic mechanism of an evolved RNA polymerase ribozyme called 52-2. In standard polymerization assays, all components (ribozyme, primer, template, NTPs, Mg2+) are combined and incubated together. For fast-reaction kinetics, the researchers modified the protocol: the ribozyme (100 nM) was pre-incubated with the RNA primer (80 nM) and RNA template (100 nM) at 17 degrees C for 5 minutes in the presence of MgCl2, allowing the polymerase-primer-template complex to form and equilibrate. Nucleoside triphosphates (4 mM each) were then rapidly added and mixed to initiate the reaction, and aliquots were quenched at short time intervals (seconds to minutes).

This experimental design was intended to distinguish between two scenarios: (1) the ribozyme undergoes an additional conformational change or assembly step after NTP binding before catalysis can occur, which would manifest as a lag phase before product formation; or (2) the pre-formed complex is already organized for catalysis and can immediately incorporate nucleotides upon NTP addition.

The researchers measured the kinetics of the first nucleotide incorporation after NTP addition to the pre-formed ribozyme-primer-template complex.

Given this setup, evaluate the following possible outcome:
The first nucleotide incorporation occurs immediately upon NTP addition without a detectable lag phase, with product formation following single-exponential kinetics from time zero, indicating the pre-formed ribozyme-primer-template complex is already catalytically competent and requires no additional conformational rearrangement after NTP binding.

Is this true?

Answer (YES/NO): NO